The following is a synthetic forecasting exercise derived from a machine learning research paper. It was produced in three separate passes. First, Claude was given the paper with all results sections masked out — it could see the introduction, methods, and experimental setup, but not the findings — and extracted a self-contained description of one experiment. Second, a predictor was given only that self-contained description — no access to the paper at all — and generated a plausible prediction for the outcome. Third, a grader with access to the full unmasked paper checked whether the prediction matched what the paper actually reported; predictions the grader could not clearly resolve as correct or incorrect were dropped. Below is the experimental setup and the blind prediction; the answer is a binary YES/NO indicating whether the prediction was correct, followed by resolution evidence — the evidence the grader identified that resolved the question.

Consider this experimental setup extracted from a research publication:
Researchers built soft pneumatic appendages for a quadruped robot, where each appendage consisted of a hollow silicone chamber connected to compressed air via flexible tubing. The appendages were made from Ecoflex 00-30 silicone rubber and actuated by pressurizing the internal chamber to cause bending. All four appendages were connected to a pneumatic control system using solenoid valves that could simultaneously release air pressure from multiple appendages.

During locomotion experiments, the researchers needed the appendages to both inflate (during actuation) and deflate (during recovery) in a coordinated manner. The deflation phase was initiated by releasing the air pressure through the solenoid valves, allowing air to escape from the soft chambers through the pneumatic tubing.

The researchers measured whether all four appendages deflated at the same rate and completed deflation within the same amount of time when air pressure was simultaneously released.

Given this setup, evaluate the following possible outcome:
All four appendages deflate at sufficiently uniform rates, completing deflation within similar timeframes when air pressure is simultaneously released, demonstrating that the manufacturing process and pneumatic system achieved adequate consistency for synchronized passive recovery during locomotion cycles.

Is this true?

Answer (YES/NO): NO